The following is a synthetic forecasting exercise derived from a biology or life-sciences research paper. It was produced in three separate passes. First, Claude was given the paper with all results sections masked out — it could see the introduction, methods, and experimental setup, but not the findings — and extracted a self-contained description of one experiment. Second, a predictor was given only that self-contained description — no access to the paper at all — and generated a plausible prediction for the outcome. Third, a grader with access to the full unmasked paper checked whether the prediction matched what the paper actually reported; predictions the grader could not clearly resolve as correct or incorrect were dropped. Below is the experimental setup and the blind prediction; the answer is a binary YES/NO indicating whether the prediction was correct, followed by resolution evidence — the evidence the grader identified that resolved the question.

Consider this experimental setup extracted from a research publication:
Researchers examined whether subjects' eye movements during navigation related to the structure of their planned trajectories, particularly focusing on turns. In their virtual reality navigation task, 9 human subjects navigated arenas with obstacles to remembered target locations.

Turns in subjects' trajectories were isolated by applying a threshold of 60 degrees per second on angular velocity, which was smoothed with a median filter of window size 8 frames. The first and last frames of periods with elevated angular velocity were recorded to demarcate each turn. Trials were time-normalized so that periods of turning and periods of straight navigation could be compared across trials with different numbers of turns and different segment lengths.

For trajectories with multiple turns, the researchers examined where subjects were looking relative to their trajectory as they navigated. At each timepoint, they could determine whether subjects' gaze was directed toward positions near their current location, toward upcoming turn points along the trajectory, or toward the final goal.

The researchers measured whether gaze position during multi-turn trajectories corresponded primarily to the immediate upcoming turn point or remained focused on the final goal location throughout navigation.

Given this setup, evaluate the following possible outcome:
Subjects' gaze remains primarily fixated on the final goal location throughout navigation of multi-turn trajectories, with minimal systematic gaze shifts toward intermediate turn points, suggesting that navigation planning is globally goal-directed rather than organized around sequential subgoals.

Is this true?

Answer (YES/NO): NO